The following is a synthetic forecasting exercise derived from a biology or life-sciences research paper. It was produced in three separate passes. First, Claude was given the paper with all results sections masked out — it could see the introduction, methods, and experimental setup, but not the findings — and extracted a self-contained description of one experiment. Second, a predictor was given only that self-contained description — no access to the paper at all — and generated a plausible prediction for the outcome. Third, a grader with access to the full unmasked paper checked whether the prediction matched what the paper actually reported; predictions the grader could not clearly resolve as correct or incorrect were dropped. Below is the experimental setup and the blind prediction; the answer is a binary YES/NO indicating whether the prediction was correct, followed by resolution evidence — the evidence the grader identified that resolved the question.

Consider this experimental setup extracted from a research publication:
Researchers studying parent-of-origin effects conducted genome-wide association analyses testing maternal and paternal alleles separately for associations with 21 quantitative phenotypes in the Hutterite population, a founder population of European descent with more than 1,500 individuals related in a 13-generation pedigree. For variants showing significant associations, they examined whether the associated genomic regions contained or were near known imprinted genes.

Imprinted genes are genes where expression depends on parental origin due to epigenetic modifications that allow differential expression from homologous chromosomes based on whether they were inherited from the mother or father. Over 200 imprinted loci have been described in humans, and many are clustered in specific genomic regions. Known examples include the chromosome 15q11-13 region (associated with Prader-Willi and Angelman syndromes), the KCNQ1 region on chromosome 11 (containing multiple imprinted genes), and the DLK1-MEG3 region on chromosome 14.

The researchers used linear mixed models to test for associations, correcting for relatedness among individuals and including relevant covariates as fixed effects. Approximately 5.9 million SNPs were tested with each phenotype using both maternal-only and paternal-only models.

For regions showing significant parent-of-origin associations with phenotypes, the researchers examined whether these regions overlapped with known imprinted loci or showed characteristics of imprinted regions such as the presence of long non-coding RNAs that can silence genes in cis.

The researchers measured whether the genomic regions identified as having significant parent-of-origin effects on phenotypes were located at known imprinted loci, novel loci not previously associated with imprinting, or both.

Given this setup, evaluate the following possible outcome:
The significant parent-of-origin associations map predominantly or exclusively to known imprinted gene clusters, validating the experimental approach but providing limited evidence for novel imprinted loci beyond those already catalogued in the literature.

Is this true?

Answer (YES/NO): NO